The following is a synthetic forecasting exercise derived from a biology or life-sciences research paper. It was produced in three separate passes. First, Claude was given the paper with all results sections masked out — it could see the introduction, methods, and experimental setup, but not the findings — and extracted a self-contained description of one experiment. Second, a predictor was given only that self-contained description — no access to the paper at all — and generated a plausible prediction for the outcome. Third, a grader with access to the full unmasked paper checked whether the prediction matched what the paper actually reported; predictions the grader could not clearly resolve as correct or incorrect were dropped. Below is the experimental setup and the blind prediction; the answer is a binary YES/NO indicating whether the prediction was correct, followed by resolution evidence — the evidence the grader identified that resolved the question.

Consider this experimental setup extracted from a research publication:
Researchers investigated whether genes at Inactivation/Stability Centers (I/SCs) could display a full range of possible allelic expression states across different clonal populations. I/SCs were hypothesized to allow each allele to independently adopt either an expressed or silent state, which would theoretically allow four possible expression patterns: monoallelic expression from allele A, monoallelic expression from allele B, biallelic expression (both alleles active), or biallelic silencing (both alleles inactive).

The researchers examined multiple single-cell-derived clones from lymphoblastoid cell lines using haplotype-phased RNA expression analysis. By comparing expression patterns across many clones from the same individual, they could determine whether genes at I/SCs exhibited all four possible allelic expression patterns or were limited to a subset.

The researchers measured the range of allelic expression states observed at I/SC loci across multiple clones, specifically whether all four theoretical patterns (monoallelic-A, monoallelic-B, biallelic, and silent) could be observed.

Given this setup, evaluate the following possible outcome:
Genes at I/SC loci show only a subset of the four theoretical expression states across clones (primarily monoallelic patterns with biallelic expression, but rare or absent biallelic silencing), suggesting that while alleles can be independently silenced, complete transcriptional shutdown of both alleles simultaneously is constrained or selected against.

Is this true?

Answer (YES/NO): NO